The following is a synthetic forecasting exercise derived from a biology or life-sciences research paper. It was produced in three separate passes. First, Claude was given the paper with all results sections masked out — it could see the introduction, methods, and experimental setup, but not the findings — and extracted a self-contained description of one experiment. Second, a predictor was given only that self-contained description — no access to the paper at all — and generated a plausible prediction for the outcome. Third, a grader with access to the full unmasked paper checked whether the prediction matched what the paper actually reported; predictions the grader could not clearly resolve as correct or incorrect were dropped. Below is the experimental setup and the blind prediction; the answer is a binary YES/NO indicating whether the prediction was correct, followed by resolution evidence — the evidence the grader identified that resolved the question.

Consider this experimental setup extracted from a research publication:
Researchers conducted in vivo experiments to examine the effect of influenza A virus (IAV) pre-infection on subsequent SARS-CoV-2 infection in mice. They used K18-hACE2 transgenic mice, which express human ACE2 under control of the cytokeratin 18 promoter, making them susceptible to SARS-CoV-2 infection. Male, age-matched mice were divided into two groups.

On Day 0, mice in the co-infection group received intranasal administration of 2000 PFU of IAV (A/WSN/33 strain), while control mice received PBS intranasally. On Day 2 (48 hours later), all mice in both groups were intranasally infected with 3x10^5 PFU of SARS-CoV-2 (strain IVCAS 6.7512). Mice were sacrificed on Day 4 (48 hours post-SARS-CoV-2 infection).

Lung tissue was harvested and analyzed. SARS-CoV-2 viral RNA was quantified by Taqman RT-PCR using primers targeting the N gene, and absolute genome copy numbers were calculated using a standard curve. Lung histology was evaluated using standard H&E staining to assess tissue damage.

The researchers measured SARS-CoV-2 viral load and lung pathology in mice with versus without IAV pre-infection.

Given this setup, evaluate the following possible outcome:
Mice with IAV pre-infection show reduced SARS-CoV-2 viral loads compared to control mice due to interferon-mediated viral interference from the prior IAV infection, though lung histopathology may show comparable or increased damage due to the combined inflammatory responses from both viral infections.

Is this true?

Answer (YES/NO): NO